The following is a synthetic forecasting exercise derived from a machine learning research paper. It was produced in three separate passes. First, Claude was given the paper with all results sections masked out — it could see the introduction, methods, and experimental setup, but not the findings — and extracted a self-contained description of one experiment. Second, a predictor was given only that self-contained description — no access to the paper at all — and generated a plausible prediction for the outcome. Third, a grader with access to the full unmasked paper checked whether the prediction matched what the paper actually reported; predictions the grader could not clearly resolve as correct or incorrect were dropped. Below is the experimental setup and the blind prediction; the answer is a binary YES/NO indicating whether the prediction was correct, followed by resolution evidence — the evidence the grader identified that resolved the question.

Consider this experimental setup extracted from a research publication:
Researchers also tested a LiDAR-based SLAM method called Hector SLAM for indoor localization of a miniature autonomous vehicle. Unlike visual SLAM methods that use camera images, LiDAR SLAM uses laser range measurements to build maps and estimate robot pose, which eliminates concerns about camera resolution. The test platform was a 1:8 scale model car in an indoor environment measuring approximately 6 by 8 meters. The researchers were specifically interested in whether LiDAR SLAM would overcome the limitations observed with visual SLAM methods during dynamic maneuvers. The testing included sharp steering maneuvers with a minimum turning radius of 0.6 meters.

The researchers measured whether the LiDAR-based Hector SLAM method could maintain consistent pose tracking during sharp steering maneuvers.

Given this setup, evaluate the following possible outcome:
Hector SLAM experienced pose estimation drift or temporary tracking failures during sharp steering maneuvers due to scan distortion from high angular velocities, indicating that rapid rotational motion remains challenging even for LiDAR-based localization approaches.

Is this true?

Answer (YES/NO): NO